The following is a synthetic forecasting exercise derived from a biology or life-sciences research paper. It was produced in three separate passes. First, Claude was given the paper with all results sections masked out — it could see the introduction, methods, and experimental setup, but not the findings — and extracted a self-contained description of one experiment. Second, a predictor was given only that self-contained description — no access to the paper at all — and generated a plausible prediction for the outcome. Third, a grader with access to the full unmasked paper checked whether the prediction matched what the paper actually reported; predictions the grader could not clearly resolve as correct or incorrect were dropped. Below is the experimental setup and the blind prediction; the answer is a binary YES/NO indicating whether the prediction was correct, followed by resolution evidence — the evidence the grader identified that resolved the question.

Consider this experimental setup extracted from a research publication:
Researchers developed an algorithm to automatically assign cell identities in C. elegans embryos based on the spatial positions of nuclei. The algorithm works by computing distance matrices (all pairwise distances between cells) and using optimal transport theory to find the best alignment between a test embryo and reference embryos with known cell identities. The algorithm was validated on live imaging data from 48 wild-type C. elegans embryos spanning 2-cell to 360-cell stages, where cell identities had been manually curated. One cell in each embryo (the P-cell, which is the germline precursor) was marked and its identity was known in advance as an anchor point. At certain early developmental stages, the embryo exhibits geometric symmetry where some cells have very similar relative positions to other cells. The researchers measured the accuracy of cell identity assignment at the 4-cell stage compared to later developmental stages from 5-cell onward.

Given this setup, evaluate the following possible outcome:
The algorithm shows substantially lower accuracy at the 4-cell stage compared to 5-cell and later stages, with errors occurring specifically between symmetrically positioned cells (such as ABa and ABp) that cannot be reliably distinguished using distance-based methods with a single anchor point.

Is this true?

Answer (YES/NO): NO